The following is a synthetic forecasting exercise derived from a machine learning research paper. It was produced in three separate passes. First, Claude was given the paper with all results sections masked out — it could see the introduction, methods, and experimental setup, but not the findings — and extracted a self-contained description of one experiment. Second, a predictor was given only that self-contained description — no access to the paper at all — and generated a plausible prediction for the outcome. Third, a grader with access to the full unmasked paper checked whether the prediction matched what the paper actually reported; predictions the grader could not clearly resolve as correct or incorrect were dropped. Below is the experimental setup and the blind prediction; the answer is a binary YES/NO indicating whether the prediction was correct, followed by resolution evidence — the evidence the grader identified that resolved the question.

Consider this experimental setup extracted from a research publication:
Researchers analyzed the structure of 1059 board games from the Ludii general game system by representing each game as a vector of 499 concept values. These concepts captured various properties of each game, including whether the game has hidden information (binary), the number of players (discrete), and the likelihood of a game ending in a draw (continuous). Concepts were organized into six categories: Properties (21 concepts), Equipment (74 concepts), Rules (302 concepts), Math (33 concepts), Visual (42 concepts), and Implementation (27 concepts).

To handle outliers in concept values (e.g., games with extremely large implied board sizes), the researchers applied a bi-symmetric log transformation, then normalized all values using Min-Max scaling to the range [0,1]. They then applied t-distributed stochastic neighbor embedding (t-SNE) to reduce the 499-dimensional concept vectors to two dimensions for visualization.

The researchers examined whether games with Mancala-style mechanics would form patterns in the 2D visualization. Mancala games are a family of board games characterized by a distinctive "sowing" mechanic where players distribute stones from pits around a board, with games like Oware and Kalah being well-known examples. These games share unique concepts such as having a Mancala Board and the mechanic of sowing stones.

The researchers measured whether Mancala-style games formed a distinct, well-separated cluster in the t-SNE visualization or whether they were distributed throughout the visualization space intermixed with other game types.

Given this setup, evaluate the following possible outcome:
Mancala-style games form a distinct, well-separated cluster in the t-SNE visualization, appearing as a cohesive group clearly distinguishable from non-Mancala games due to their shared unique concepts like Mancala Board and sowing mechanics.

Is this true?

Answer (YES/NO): YES